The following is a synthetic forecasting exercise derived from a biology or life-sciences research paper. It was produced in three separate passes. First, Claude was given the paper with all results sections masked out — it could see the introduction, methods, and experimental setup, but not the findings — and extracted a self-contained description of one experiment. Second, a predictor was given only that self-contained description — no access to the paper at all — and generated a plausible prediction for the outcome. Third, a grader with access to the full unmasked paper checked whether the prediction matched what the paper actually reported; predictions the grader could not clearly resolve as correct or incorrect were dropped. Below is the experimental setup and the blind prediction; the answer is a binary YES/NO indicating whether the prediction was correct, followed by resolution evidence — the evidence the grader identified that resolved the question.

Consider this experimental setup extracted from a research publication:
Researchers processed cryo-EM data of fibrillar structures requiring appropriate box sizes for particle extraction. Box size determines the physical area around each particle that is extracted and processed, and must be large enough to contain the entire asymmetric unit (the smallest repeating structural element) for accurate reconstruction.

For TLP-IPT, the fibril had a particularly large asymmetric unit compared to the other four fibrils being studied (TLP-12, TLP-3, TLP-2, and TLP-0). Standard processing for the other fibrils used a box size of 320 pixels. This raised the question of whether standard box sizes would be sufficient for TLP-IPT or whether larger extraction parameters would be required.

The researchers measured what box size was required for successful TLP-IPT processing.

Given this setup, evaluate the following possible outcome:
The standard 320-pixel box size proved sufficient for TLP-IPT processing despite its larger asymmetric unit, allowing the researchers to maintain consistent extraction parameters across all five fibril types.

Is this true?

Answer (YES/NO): NO